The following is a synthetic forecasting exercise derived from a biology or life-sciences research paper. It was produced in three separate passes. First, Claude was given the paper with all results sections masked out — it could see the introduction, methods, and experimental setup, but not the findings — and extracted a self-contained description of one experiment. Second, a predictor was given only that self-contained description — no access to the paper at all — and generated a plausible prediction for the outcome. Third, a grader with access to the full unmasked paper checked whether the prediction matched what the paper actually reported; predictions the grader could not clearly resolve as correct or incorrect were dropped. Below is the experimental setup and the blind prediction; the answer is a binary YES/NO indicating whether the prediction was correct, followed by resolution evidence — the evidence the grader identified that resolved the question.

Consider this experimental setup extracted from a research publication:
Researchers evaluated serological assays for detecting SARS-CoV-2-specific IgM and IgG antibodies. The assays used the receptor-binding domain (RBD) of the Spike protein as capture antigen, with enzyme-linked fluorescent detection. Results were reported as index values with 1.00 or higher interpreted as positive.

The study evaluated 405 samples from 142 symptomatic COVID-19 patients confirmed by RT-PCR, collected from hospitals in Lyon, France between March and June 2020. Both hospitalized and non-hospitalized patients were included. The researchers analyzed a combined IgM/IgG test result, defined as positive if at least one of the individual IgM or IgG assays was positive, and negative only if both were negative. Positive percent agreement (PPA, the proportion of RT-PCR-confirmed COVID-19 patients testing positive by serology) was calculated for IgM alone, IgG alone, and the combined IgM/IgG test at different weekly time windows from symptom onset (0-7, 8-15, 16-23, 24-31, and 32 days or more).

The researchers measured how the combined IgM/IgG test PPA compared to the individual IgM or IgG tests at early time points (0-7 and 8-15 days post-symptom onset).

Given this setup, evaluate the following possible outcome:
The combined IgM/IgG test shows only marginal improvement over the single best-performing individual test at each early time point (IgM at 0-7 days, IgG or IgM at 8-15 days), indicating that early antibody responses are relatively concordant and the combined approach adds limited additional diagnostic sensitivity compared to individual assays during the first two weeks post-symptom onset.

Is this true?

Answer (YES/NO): NO